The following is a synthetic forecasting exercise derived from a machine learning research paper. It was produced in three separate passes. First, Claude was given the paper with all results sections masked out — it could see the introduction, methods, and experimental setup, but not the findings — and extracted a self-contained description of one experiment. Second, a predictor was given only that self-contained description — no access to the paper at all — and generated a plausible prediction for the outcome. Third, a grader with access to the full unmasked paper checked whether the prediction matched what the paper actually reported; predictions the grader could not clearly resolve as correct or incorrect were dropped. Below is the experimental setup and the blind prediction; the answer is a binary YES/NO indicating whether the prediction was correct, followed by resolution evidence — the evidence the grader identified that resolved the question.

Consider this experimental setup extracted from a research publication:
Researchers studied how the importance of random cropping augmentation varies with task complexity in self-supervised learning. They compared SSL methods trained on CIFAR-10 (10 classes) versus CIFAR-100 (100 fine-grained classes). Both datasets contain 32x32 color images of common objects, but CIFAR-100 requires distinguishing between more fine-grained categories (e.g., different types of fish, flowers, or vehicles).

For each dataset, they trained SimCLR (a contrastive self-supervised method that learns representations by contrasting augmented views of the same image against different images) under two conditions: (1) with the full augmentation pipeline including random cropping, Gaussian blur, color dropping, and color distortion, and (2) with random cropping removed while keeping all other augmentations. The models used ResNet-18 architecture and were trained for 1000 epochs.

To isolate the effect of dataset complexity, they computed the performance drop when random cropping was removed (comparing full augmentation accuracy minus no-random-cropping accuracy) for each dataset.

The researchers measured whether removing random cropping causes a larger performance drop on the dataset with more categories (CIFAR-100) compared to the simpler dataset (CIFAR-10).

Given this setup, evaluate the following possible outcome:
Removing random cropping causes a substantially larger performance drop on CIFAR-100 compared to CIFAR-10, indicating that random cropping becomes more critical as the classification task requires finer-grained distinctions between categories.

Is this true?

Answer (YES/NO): NO